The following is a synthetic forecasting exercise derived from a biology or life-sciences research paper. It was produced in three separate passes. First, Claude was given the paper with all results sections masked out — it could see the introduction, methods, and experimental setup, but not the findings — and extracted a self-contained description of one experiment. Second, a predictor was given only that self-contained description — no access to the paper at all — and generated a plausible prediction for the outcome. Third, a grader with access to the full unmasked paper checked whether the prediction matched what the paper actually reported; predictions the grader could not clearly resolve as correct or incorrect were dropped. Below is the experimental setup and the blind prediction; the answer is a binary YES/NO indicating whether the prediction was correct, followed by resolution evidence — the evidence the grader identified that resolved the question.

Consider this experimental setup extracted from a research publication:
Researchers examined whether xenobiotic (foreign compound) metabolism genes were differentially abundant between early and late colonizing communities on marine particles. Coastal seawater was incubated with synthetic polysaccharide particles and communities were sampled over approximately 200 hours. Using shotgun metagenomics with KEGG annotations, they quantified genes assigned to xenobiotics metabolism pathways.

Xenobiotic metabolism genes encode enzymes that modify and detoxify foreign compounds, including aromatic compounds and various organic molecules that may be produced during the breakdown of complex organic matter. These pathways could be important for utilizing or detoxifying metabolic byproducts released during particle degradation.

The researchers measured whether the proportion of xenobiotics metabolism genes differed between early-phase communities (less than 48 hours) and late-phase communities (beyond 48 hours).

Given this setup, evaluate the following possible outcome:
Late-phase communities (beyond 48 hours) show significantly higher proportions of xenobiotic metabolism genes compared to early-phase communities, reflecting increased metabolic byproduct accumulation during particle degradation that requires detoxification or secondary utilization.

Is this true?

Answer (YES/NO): YES